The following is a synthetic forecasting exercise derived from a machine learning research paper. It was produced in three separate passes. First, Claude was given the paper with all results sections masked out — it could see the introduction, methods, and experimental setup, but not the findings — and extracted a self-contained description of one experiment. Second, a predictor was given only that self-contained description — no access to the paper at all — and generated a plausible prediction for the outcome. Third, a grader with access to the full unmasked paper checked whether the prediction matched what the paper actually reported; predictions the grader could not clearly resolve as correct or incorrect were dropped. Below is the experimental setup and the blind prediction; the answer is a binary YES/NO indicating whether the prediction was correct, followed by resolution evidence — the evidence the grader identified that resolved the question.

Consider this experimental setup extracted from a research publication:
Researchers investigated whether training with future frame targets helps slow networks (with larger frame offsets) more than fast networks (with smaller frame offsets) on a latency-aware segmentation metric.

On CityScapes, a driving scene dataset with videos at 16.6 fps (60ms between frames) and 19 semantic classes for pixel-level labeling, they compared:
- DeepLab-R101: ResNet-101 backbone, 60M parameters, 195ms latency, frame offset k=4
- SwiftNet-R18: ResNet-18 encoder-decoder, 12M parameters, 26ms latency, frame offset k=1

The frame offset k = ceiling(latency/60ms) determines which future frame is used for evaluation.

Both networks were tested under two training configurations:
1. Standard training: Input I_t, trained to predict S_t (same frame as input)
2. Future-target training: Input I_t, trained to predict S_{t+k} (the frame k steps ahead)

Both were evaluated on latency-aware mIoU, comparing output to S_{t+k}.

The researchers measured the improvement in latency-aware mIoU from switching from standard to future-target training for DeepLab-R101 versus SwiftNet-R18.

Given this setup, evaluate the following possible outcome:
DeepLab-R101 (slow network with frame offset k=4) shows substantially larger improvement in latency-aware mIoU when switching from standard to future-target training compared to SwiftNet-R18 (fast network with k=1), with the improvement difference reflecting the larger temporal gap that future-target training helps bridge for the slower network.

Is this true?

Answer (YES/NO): YES